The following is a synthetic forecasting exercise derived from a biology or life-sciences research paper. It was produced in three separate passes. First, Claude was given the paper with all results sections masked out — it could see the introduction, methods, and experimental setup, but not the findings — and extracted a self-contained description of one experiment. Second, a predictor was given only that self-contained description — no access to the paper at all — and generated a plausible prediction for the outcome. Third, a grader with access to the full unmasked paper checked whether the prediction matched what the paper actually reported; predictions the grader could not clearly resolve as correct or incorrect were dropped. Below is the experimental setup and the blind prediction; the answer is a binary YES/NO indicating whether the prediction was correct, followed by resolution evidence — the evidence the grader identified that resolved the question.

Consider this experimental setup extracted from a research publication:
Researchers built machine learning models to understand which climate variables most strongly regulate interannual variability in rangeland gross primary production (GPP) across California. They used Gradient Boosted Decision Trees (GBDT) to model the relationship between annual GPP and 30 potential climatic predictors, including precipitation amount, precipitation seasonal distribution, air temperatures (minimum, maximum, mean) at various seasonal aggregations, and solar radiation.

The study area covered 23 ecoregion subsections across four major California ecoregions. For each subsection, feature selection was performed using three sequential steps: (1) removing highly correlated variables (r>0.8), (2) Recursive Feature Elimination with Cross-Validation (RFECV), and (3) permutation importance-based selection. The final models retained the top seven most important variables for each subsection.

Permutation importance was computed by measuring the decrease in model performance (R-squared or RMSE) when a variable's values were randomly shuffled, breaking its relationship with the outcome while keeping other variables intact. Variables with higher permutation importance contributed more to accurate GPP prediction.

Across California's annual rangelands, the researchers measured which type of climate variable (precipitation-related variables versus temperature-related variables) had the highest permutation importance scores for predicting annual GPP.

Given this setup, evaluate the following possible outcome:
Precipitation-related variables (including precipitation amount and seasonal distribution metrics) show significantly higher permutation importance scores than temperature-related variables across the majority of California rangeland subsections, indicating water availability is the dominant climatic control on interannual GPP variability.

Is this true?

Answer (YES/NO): YES